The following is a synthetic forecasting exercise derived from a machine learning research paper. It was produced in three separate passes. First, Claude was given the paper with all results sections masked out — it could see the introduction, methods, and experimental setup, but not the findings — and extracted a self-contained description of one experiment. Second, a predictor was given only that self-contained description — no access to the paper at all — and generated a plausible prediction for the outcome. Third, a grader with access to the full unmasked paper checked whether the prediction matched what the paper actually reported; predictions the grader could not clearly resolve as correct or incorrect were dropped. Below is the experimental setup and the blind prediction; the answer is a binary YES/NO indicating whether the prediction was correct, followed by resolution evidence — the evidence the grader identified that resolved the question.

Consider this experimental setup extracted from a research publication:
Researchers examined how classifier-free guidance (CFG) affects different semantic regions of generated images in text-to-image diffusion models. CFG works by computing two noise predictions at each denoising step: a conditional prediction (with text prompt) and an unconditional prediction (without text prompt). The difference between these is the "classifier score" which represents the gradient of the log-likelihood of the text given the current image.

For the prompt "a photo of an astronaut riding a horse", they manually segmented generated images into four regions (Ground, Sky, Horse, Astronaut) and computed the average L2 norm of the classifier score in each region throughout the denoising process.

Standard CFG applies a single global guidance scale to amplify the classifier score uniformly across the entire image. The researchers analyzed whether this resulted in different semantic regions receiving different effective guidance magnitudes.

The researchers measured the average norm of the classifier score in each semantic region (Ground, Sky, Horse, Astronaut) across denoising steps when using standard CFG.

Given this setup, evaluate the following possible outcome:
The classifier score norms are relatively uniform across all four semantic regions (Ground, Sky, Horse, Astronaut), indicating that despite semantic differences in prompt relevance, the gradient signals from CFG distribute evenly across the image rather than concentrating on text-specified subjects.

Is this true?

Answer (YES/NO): NO